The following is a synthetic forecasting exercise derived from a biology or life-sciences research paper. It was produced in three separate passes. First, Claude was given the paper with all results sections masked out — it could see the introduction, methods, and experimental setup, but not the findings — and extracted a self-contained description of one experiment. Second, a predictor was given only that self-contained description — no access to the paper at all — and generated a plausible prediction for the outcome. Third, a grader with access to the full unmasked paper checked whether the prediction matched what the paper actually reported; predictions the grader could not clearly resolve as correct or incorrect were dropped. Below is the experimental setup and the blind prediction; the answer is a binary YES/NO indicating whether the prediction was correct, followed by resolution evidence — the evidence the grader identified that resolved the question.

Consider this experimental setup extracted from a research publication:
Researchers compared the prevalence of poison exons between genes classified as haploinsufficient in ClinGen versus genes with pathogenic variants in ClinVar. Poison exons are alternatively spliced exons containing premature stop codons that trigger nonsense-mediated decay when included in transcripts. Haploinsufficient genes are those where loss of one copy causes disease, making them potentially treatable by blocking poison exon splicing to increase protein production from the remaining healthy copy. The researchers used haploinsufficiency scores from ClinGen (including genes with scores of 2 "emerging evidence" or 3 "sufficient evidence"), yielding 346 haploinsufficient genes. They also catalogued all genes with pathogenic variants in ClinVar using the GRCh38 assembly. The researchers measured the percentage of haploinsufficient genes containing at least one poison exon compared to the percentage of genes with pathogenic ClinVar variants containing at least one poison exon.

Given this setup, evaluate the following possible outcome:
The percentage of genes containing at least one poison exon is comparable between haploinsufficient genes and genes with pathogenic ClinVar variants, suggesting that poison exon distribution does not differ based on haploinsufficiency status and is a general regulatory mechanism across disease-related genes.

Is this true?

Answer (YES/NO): NO